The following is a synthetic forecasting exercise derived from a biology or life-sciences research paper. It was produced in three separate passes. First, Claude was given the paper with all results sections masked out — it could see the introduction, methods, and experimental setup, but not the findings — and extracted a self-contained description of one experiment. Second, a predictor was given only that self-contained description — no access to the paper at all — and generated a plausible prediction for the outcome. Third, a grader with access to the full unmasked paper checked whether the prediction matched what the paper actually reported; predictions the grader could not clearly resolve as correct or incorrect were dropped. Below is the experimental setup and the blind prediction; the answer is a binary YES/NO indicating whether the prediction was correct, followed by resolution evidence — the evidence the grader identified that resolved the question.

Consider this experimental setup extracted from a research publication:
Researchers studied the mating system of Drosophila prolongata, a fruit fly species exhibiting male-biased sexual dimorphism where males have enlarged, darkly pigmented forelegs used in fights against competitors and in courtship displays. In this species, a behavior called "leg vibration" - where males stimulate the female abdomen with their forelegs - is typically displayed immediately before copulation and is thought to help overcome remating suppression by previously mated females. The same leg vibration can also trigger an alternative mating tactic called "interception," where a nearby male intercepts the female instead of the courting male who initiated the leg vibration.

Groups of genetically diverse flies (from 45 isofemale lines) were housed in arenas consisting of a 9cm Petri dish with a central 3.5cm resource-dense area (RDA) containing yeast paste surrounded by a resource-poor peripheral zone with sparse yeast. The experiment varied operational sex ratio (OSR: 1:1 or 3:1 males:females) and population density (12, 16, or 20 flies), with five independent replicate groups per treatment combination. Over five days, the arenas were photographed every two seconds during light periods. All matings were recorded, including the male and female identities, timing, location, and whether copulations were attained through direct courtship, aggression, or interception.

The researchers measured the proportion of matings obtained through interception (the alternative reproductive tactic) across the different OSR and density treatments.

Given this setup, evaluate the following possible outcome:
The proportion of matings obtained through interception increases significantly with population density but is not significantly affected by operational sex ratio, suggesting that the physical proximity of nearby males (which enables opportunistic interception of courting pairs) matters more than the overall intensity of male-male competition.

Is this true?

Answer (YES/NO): NO